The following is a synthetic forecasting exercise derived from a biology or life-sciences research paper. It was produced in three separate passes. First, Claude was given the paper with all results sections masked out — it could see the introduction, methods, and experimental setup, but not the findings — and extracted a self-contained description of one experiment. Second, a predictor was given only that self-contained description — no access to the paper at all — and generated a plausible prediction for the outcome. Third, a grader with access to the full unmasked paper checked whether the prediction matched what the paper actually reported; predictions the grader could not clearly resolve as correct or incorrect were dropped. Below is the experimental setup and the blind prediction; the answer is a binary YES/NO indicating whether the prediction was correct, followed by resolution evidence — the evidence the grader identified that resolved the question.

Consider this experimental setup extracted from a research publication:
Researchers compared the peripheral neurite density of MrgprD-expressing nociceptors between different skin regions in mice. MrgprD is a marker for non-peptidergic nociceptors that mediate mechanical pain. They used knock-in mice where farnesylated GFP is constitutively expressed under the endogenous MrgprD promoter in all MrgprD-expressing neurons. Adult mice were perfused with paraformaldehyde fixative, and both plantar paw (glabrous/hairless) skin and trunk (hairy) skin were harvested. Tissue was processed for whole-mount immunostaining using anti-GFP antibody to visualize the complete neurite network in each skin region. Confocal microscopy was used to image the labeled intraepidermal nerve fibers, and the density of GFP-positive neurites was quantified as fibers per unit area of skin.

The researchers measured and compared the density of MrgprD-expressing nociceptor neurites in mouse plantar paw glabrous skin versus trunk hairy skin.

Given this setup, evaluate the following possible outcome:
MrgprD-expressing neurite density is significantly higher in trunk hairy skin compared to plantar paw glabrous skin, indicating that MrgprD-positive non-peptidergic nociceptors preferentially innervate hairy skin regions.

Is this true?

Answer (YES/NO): YES